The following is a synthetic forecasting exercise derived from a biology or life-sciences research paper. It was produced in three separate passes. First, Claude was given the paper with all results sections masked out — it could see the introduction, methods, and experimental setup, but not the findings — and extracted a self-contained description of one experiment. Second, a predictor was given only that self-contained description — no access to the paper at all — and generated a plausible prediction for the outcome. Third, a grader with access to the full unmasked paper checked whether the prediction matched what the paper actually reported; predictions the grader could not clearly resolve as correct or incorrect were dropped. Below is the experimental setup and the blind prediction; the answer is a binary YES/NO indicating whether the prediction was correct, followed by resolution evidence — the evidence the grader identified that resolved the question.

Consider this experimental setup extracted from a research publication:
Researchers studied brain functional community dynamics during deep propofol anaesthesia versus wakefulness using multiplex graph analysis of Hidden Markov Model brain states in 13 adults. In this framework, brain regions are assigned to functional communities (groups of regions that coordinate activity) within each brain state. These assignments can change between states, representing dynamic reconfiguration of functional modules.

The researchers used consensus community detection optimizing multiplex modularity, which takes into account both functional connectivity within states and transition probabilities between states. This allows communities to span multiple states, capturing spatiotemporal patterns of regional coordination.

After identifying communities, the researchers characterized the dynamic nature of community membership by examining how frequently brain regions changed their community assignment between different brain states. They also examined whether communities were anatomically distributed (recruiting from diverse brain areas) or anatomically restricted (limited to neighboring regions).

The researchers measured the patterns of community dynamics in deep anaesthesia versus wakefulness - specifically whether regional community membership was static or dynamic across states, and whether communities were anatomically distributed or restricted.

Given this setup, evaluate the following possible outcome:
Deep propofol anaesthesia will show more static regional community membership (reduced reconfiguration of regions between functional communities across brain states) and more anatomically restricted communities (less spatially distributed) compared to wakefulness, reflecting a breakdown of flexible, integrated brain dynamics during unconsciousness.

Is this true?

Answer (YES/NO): YES